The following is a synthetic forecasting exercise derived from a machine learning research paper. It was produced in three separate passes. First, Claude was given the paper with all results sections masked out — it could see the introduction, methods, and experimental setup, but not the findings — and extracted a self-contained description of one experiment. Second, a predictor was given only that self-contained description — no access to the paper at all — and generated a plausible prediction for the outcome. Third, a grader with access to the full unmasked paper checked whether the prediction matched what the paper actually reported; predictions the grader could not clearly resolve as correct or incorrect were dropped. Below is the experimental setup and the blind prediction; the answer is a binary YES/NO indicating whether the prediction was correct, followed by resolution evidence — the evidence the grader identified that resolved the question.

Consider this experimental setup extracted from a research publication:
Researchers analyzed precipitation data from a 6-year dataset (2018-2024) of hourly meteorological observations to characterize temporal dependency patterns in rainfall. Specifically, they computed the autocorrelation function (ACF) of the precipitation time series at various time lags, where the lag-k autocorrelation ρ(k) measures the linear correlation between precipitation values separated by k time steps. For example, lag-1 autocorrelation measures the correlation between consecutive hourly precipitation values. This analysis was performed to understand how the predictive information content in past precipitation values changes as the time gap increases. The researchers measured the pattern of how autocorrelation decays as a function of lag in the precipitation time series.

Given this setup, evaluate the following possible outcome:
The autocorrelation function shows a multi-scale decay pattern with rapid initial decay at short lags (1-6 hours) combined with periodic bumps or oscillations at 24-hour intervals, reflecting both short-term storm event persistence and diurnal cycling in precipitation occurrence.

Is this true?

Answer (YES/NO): NO